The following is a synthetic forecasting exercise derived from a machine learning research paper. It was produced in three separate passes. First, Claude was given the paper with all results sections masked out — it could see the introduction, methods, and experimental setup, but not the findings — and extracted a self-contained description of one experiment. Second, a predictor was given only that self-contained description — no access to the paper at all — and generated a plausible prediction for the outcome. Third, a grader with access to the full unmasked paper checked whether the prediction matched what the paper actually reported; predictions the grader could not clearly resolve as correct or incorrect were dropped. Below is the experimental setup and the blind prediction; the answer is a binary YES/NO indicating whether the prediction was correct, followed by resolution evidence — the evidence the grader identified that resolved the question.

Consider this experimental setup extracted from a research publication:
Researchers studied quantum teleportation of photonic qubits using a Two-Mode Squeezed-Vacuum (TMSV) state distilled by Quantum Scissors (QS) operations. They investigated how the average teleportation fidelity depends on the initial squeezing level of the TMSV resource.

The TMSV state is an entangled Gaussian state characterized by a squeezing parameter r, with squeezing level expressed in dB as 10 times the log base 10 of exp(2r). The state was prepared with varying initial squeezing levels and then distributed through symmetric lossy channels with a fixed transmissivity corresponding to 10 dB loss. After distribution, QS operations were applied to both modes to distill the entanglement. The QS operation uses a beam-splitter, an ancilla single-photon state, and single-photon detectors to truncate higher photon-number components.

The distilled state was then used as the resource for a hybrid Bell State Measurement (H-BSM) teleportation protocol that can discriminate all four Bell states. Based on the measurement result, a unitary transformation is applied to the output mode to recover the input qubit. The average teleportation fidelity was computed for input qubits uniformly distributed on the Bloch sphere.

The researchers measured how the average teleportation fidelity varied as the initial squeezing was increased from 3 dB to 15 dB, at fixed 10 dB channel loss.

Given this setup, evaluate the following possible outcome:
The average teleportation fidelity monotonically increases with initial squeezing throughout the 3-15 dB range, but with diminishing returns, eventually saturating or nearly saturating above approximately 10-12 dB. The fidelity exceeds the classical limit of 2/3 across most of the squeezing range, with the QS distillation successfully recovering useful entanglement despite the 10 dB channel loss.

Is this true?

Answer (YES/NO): NO